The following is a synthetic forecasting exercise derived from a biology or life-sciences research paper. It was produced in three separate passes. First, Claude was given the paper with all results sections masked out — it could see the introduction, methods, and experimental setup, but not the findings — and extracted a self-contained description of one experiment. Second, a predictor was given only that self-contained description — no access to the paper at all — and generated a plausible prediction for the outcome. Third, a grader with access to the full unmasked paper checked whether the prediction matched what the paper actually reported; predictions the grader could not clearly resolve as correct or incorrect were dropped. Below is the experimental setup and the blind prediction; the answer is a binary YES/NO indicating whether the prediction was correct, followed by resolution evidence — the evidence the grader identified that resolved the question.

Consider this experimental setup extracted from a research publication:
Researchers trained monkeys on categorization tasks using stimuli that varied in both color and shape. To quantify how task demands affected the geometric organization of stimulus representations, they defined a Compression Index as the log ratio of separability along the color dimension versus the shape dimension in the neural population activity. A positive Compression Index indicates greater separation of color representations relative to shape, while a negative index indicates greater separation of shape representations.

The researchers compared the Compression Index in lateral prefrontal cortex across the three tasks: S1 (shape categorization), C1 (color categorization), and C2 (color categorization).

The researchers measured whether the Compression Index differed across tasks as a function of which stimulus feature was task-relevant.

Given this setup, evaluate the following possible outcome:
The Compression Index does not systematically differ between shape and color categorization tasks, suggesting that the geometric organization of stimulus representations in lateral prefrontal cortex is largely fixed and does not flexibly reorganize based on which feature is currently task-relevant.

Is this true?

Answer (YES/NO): NO